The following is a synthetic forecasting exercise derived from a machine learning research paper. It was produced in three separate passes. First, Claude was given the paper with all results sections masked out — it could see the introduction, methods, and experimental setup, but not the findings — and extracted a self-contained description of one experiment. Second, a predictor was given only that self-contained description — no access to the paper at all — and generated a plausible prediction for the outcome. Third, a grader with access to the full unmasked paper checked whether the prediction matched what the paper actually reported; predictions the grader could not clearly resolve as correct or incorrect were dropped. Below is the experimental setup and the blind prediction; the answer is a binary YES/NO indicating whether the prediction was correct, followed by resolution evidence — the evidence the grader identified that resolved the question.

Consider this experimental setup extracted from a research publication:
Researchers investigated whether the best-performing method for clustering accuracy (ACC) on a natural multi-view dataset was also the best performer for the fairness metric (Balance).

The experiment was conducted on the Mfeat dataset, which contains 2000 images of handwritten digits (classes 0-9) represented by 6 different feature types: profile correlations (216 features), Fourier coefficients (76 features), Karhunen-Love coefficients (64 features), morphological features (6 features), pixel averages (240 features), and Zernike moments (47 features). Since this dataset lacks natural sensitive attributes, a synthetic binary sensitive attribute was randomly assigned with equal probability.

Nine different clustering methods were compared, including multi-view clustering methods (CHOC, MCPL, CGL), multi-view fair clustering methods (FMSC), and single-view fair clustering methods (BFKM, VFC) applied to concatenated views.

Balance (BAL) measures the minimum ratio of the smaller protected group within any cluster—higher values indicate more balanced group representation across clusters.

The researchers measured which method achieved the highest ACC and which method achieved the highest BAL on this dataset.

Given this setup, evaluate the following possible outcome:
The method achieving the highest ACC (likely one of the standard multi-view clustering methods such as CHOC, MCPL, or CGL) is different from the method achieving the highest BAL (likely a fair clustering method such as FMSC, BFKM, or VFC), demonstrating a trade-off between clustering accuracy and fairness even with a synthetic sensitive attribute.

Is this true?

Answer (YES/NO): NO